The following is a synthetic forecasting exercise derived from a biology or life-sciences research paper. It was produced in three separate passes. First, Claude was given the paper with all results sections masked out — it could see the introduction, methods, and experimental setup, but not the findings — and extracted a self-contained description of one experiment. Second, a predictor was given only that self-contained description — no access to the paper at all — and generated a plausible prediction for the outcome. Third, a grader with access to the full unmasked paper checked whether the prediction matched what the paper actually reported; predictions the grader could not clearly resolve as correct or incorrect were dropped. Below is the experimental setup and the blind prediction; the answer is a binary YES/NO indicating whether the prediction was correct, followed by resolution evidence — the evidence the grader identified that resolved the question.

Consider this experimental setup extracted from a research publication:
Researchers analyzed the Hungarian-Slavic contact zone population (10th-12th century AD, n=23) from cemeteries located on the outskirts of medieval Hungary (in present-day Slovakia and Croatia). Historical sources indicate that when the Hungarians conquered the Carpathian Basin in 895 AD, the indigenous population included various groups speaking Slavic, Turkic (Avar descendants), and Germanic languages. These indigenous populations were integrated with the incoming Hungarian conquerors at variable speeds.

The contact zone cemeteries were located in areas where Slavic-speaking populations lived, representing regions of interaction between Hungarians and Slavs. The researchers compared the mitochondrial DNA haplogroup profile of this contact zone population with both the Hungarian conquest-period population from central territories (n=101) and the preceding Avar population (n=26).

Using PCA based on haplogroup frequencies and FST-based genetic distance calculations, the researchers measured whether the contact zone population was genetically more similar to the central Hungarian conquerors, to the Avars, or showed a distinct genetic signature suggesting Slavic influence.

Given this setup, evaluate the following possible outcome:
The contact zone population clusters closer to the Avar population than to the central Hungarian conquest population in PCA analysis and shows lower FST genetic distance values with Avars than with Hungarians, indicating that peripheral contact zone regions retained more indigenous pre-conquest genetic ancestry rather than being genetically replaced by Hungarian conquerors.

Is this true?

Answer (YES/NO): NO